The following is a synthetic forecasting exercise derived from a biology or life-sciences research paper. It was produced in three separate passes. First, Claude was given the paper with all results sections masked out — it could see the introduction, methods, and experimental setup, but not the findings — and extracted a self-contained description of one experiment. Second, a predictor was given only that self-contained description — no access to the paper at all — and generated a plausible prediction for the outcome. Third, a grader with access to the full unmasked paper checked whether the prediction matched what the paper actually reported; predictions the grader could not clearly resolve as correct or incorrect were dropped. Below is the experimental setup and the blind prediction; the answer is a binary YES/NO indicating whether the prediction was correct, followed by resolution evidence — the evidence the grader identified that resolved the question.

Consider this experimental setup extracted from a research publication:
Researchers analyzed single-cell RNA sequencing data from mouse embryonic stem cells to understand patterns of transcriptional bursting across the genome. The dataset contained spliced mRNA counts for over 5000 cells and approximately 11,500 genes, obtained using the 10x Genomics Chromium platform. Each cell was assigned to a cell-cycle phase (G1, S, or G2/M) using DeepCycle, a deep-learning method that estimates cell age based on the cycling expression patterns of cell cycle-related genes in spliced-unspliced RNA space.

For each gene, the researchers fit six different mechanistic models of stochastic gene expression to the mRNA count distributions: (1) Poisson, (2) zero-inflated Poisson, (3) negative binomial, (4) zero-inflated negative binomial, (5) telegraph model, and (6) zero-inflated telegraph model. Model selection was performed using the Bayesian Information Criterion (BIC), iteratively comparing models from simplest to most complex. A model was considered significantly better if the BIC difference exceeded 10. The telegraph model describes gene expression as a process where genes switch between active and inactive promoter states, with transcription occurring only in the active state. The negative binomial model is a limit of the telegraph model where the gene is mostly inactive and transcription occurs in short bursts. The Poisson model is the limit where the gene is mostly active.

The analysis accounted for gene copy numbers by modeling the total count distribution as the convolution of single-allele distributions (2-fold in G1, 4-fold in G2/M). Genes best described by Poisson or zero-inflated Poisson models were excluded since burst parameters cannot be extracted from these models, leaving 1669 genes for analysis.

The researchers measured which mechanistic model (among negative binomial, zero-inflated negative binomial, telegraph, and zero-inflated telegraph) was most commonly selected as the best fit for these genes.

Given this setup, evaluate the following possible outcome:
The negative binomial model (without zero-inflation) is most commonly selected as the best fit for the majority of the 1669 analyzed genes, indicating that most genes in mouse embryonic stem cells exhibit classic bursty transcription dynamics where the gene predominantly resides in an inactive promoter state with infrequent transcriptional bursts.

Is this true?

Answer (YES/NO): YES